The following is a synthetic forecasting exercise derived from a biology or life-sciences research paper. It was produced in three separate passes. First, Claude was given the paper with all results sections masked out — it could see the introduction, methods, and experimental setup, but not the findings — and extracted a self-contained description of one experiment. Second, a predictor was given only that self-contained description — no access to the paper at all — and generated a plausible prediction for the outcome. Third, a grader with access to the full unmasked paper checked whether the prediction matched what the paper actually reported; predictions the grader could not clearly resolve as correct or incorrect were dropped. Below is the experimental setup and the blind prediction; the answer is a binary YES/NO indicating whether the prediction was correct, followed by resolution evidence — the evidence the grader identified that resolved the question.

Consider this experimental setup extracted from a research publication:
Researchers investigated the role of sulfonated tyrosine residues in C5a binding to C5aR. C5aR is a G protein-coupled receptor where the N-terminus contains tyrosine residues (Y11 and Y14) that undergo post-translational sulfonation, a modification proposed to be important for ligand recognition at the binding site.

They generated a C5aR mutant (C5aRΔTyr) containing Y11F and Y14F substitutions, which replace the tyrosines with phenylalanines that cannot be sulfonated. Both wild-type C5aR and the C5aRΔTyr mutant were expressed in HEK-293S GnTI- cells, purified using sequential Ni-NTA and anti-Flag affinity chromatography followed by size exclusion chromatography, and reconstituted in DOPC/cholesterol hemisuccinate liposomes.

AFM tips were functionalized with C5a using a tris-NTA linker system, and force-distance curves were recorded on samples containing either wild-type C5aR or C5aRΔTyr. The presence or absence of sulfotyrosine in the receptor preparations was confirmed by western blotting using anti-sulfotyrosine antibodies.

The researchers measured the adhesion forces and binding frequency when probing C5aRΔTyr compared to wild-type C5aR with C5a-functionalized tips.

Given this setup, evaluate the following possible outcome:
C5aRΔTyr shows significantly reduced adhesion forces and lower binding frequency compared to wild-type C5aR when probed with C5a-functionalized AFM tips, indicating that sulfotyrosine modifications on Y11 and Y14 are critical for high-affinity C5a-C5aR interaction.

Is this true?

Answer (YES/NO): YES